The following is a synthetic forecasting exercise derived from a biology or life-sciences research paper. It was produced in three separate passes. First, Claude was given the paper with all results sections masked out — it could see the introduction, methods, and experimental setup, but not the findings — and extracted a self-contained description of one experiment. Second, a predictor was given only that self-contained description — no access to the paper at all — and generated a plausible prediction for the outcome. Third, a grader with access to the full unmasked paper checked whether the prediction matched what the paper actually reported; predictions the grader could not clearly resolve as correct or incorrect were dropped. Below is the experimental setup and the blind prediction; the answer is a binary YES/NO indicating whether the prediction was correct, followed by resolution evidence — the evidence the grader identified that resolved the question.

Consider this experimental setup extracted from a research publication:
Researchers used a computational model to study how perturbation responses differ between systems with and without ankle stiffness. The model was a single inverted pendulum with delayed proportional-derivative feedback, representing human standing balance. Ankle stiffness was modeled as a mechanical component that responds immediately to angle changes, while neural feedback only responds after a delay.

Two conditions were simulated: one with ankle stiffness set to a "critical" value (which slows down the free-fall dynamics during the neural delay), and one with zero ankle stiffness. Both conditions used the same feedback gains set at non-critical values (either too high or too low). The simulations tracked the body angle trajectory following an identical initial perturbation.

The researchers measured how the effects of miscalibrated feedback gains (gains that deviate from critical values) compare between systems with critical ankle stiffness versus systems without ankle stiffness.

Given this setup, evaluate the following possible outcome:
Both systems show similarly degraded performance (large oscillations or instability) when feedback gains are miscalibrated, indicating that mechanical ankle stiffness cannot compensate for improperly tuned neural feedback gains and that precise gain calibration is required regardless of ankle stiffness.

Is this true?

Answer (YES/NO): NO